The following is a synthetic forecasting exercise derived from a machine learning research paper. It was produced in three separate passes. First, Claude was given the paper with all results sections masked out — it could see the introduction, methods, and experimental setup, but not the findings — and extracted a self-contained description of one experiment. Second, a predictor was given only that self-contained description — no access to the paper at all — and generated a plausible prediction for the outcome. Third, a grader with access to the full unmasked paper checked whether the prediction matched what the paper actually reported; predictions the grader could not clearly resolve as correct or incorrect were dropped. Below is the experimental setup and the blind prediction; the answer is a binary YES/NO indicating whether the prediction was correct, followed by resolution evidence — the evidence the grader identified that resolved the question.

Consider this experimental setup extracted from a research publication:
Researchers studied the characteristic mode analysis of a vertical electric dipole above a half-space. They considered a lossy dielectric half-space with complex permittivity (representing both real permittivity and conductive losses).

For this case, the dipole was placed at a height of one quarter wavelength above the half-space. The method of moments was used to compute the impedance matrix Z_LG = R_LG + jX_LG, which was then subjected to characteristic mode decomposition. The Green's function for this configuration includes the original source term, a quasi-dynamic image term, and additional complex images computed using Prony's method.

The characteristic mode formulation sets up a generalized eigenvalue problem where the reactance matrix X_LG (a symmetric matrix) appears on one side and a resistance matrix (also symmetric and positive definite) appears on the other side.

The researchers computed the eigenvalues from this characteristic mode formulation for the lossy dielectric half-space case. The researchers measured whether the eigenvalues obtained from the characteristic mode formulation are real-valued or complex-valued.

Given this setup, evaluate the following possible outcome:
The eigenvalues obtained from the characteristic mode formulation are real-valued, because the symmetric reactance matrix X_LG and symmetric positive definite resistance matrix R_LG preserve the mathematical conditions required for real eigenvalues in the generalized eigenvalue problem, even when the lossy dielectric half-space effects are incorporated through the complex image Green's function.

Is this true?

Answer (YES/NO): YES